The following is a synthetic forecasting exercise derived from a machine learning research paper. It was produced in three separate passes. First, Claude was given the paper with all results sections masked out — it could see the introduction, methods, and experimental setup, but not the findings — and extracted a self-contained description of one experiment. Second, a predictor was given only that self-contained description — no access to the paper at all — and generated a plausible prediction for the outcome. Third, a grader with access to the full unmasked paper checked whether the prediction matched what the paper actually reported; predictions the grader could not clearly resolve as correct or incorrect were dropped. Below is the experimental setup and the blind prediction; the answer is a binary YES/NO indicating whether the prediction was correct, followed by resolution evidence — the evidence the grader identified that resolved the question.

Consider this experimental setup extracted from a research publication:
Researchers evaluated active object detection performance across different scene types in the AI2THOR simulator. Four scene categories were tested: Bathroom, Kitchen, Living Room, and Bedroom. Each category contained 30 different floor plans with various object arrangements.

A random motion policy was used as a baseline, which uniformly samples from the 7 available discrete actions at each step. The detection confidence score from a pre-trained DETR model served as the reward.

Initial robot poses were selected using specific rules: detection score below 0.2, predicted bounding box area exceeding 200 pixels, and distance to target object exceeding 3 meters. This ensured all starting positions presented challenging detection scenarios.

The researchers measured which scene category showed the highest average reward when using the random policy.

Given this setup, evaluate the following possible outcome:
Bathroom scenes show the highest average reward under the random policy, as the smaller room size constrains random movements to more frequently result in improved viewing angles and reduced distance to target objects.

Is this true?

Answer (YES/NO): YES